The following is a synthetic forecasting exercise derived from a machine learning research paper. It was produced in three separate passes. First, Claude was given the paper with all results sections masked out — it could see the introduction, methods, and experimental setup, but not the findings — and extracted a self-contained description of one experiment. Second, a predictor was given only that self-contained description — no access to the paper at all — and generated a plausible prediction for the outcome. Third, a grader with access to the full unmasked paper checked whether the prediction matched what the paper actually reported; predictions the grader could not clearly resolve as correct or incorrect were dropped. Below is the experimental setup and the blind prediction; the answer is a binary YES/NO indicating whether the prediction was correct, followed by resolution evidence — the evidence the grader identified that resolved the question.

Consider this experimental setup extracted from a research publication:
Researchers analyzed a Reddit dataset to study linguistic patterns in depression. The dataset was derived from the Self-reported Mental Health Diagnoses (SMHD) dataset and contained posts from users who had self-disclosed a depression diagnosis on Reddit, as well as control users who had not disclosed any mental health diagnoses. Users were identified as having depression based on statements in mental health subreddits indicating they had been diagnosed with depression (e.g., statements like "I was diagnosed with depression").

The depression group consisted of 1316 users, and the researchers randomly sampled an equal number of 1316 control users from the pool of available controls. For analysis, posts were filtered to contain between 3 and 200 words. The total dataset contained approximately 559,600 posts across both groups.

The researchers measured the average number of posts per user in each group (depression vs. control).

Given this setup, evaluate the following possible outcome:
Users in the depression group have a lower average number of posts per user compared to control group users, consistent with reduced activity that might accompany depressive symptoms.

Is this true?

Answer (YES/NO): YES